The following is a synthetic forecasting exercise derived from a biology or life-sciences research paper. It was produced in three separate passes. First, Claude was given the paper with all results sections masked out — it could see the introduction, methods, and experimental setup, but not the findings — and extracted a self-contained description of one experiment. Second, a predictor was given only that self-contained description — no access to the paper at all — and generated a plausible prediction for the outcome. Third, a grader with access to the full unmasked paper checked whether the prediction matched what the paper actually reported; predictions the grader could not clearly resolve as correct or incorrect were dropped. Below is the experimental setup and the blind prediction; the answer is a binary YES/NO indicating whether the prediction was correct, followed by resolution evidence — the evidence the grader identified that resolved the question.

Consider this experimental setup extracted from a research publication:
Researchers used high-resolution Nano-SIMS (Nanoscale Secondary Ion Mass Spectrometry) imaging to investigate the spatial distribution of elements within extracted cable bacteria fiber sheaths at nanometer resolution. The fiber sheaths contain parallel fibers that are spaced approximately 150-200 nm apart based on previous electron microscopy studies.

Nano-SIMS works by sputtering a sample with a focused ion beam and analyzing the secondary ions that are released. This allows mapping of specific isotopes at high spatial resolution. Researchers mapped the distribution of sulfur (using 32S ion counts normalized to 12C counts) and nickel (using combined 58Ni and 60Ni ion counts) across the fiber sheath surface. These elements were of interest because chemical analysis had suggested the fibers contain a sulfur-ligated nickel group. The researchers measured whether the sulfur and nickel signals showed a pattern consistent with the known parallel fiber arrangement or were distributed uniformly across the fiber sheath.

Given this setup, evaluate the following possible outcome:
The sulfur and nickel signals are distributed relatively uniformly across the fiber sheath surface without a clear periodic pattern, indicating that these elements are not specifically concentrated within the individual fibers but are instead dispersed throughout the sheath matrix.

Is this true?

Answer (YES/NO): NO